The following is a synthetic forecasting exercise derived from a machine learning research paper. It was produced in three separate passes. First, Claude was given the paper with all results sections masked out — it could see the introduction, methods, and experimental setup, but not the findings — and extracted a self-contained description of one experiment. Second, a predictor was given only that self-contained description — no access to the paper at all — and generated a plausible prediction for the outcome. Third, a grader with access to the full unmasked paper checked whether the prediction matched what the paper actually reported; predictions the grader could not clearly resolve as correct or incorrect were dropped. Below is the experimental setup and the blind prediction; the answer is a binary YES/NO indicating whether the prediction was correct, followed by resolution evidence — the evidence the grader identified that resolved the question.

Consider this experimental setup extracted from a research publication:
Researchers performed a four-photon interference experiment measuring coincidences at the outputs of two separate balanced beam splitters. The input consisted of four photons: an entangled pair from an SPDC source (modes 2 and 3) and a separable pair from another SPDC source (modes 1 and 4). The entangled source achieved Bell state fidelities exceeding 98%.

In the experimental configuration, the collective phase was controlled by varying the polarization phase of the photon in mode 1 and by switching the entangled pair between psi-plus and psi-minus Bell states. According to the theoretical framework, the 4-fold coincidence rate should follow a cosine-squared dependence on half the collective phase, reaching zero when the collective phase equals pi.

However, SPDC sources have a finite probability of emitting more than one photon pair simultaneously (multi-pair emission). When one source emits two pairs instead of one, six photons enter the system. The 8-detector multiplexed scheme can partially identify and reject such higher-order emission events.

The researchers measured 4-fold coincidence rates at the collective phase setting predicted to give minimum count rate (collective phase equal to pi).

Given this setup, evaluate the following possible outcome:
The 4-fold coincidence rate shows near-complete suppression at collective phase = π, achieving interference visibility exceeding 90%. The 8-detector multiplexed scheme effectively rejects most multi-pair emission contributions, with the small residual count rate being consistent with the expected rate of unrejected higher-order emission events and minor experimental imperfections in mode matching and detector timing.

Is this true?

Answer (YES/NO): NO